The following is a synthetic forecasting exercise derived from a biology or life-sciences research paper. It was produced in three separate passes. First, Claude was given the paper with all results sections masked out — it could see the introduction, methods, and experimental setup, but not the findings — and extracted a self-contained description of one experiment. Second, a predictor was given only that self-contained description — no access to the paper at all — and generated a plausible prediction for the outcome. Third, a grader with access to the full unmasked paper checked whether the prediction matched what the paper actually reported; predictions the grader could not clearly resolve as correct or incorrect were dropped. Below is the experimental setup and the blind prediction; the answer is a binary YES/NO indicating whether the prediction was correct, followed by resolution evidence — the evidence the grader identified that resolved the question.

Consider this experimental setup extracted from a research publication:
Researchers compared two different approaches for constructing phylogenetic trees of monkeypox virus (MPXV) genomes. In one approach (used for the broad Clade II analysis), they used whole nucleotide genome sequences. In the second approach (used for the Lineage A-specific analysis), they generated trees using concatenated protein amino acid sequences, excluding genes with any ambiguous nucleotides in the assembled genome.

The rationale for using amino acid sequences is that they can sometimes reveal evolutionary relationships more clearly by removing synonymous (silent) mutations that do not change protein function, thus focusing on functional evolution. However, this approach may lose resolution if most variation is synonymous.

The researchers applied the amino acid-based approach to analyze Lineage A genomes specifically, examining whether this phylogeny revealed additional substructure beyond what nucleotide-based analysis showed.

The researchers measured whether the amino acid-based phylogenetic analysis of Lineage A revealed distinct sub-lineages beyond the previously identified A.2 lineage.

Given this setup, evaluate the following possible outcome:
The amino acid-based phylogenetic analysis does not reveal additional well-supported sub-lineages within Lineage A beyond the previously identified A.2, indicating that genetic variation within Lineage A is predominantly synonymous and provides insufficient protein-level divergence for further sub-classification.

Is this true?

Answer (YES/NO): NO